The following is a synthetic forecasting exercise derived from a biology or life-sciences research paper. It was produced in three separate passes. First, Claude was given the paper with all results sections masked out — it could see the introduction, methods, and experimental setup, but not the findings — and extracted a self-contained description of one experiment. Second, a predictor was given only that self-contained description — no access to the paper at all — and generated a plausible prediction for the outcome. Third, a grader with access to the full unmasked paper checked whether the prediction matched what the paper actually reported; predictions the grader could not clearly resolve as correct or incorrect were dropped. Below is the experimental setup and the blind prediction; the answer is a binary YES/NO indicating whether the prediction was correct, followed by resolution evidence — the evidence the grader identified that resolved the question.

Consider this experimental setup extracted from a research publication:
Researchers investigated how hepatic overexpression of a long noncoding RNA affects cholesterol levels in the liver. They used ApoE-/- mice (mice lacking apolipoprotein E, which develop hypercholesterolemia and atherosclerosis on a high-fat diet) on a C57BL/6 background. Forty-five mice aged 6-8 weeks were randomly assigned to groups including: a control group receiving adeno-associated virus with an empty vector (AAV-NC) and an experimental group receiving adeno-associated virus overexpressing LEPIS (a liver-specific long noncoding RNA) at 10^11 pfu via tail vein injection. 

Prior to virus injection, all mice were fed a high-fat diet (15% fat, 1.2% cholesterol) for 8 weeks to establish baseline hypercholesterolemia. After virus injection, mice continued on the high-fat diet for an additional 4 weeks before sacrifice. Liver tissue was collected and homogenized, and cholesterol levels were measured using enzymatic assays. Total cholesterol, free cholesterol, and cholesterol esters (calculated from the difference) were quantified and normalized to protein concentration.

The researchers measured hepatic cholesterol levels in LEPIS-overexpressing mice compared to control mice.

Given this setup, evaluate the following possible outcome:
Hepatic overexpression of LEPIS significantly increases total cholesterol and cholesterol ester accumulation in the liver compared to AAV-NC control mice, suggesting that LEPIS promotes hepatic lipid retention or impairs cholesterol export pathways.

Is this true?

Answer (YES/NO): NO